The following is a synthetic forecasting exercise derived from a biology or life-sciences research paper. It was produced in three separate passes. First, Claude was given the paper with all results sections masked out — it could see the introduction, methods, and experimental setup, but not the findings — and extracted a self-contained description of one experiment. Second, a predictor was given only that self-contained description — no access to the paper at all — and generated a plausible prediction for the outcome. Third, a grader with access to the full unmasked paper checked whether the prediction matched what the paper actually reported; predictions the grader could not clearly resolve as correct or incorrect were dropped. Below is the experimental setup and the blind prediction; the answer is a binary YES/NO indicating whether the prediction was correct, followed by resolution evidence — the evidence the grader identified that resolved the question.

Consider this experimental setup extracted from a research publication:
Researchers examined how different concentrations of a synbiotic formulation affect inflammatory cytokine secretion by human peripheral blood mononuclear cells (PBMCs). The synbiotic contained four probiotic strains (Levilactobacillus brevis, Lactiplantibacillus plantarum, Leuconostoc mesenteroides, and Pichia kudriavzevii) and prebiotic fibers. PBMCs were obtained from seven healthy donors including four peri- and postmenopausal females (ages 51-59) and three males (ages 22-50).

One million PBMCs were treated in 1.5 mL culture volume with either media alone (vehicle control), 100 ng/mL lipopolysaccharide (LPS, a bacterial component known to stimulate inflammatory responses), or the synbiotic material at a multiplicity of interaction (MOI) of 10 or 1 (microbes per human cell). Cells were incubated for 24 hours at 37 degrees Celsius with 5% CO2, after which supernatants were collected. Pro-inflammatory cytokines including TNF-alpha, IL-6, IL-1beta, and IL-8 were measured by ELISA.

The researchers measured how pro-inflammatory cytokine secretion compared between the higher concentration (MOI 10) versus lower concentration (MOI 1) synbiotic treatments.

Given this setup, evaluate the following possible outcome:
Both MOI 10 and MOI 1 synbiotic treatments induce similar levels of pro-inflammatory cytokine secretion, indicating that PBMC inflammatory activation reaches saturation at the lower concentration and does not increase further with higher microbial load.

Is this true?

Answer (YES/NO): NO